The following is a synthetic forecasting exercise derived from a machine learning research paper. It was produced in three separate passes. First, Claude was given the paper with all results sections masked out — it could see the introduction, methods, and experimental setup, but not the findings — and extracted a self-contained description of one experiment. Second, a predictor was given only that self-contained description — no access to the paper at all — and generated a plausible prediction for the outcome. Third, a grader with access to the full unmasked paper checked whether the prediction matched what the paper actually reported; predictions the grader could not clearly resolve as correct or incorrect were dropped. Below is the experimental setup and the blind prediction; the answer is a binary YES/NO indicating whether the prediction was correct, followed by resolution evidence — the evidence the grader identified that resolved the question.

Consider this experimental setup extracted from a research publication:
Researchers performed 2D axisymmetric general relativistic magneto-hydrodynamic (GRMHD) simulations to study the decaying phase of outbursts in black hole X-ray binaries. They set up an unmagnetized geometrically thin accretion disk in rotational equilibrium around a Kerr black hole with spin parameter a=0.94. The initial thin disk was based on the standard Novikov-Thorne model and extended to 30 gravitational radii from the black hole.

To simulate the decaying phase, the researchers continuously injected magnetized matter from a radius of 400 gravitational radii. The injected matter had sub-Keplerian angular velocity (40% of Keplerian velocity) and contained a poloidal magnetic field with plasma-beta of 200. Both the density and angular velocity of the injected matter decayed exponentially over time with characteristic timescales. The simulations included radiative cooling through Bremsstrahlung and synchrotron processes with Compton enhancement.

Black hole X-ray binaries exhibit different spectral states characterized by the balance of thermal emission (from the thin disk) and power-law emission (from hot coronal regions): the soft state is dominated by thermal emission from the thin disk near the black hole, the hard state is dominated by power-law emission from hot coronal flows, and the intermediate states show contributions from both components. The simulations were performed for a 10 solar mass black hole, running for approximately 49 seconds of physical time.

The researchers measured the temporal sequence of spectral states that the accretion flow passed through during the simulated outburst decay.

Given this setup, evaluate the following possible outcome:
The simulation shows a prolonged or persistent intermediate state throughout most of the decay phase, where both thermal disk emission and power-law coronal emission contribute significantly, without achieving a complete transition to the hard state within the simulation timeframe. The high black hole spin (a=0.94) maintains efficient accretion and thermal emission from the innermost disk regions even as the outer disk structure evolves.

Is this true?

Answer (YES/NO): NO